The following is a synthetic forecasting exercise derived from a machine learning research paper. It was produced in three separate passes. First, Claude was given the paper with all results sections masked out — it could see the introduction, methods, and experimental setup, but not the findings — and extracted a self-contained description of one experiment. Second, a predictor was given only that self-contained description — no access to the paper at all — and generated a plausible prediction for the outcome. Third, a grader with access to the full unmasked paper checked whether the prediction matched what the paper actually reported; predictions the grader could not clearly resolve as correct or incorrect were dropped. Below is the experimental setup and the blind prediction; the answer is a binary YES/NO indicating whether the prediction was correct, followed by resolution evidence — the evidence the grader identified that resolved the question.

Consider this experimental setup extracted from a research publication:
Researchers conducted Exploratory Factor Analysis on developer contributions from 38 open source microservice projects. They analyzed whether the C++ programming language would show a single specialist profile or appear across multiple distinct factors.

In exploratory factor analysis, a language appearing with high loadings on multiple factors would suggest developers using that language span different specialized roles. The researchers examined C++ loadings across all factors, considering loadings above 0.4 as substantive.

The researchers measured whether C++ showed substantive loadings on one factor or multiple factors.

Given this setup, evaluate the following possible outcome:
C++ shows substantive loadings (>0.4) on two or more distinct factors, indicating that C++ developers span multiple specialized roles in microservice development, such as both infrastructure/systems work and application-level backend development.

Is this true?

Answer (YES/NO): YES